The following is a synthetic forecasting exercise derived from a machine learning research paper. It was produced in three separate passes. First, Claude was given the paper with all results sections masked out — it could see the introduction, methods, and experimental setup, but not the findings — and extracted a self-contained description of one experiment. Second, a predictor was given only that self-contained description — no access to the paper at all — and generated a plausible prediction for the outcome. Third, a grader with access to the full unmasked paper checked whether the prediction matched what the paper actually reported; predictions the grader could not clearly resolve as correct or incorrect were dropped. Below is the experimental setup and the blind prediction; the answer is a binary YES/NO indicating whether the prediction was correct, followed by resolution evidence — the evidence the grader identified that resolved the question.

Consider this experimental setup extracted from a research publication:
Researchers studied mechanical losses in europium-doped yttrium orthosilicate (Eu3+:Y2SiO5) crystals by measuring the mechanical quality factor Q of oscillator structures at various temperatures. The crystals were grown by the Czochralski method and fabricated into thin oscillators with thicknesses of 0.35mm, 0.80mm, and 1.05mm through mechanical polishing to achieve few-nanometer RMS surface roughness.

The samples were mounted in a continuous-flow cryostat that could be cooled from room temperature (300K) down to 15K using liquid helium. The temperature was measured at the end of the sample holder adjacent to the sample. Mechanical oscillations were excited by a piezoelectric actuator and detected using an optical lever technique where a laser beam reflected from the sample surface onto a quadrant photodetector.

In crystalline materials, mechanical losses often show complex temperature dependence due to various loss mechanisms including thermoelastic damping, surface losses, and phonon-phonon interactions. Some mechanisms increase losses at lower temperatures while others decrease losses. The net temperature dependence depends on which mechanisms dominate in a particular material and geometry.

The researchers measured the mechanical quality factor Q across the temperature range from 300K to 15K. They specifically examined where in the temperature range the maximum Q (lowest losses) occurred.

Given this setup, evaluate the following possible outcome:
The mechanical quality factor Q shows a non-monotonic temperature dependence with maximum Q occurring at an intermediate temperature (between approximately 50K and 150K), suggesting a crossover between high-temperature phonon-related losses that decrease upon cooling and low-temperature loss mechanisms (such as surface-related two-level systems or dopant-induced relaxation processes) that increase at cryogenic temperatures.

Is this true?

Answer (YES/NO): YES